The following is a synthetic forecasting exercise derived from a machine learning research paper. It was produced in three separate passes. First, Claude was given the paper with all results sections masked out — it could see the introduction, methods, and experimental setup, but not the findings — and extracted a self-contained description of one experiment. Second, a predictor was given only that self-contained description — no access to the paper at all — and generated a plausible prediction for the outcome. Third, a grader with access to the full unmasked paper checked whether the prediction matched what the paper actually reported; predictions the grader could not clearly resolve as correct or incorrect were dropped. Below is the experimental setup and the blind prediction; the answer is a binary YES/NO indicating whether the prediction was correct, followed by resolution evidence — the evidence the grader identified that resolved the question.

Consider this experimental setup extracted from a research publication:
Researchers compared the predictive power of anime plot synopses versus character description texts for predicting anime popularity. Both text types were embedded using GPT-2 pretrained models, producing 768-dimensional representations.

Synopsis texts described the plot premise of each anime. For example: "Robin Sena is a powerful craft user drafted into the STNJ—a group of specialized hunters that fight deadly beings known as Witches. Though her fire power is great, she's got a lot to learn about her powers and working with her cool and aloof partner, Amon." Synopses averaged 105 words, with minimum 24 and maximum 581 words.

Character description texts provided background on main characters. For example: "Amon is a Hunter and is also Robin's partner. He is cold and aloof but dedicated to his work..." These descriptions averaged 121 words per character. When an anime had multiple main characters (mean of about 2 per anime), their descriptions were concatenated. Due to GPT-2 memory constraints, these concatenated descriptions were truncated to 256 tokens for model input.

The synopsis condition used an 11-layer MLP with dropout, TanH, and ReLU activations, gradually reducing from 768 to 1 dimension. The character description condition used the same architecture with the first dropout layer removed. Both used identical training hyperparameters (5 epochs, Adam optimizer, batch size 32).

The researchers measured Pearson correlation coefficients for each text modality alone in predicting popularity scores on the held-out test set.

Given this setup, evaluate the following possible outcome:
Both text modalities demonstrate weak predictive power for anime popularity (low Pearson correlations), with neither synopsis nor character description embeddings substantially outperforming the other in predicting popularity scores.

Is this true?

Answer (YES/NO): NO